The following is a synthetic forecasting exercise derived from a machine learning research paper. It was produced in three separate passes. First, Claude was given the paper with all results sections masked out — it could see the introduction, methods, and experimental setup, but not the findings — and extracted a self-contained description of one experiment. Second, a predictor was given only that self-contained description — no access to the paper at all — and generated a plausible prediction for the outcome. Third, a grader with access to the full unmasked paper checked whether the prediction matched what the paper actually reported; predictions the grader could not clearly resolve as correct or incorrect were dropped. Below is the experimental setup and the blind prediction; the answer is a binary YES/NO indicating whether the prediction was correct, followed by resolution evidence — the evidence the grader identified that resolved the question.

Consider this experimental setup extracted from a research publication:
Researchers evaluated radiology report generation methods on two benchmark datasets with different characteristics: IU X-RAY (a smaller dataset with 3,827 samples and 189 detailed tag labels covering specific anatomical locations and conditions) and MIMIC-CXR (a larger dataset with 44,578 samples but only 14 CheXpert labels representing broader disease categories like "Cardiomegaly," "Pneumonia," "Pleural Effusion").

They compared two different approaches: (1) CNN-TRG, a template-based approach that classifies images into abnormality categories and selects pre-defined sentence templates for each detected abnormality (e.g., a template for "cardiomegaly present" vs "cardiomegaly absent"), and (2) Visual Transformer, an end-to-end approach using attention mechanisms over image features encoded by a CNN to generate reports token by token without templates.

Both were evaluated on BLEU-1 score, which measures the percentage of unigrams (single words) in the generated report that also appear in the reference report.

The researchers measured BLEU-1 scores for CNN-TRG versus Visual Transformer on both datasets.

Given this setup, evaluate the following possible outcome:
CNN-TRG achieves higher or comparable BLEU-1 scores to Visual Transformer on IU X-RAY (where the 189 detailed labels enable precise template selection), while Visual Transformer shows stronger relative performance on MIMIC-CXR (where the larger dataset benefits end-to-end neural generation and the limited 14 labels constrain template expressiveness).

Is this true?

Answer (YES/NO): NO